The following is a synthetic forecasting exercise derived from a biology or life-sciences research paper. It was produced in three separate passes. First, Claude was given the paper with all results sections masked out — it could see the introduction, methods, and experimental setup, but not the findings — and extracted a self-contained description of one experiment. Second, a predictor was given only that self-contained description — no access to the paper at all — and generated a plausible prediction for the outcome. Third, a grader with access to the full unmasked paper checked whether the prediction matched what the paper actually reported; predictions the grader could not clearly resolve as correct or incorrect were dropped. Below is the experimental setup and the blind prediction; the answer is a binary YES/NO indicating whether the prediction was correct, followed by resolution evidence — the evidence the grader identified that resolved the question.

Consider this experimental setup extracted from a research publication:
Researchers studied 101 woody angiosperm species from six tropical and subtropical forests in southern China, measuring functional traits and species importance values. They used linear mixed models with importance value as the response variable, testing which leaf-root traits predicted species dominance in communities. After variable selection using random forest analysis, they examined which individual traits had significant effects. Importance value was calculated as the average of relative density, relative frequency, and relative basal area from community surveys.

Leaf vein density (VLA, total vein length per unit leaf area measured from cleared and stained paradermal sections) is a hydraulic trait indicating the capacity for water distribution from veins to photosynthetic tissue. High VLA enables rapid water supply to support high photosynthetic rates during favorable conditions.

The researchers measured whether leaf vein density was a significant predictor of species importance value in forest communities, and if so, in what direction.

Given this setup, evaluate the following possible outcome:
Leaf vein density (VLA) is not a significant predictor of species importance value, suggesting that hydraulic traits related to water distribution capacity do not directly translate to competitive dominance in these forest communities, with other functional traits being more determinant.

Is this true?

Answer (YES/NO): NO